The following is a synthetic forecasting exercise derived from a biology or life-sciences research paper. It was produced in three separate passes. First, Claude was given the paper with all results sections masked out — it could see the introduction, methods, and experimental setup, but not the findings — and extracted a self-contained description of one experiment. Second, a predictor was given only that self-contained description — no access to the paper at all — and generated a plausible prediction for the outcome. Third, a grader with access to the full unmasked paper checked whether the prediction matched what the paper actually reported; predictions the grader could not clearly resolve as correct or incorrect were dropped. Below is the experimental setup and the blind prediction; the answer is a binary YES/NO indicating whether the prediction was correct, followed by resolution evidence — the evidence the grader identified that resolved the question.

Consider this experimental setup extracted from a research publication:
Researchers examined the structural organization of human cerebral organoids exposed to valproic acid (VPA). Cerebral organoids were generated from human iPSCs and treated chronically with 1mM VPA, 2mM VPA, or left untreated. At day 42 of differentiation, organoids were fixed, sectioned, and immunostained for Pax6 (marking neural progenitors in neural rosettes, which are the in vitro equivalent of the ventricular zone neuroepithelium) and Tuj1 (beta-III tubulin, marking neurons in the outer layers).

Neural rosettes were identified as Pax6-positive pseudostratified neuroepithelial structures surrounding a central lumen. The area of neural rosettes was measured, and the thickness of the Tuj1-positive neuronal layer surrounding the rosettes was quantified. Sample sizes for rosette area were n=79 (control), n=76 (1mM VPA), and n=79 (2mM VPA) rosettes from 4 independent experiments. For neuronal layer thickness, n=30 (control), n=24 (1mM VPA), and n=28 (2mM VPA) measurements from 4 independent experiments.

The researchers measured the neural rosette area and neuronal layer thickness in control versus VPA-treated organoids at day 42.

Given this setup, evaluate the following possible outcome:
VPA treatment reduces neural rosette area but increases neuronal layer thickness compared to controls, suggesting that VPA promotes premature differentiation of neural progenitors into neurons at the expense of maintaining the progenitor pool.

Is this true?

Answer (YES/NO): NO